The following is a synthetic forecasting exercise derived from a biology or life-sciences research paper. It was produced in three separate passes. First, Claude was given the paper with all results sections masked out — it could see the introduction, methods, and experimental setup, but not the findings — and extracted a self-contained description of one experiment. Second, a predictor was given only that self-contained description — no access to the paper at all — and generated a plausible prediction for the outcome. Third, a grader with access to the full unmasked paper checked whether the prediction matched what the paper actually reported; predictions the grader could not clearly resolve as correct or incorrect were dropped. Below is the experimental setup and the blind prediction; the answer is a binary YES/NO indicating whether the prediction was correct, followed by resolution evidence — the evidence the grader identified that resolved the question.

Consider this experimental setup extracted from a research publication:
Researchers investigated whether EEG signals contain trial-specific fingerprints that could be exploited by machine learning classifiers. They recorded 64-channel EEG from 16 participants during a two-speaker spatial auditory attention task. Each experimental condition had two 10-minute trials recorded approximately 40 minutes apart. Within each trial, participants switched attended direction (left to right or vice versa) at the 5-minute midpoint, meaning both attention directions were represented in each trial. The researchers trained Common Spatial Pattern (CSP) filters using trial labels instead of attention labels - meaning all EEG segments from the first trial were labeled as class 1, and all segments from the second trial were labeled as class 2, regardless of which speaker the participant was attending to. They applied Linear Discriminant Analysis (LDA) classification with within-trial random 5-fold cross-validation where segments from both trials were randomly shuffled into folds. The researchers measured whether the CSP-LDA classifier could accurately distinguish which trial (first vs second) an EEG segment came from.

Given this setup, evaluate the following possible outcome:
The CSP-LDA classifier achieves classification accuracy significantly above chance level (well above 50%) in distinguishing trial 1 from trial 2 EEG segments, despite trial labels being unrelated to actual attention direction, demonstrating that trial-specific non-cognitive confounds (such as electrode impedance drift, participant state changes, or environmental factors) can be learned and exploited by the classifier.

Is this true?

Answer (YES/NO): YES